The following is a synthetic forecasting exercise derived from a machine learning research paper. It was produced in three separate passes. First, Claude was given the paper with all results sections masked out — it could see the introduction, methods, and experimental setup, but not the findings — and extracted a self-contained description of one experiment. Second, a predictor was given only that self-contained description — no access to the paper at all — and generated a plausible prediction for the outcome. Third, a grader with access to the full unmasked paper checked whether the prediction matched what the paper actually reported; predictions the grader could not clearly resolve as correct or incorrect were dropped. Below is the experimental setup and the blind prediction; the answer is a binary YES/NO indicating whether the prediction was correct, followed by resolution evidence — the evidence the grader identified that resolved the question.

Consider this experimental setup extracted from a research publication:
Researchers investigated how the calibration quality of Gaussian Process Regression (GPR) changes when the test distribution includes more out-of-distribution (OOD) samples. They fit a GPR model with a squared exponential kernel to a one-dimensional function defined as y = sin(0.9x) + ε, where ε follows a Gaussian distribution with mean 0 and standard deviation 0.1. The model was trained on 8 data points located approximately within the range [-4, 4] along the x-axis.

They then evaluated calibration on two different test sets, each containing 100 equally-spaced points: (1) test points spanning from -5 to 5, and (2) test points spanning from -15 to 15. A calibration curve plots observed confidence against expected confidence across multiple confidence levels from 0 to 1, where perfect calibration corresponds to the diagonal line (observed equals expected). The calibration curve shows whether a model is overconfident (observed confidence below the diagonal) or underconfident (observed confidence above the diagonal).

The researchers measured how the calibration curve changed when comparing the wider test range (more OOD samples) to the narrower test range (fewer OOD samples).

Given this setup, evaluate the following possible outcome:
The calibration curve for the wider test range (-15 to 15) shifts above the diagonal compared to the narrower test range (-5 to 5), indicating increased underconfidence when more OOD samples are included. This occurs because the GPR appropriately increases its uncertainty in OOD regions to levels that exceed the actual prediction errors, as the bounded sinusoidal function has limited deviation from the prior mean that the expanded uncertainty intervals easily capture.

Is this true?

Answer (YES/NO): NO